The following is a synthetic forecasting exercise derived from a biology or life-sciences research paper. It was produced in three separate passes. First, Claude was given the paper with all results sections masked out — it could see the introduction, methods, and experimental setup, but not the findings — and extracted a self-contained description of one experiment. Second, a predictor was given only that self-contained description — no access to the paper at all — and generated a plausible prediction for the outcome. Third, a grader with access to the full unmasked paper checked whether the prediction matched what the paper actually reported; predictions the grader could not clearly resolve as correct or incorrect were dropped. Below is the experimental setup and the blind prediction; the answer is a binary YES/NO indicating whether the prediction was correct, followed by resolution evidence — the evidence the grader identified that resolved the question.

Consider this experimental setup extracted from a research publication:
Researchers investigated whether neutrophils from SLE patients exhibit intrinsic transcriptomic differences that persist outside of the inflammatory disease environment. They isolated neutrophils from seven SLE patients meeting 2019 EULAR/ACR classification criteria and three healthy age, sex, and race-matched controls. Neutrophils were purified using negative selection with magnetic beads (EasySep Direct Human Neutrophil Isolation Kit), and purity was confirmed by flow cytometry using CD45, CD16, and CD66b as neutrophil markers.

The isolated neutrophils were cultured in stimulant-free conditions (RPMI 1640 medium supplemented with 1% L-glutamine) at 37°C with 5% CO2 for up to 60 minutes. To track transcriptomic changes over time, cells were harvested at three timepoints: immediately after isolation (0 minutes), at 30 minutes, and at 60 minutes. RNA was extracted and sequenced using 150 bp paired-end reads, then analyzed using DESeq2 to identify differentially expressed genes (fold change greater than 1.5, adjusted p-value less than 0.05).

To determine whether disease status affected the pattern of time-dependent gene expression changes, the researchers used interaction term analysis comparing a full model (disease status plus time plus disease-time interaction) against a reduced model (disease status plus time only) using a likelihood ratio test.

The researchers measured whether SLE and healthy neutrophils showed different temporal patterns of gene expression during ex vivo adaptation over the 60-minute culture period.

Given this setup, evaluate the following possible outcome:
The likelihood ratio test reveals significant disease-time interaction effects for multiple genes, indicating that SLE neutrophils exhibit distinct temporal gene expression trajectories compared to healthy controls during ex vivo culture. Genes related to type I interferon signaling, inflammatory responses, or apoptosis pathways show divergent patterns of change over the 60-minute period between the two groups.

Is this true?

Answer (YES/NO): NO